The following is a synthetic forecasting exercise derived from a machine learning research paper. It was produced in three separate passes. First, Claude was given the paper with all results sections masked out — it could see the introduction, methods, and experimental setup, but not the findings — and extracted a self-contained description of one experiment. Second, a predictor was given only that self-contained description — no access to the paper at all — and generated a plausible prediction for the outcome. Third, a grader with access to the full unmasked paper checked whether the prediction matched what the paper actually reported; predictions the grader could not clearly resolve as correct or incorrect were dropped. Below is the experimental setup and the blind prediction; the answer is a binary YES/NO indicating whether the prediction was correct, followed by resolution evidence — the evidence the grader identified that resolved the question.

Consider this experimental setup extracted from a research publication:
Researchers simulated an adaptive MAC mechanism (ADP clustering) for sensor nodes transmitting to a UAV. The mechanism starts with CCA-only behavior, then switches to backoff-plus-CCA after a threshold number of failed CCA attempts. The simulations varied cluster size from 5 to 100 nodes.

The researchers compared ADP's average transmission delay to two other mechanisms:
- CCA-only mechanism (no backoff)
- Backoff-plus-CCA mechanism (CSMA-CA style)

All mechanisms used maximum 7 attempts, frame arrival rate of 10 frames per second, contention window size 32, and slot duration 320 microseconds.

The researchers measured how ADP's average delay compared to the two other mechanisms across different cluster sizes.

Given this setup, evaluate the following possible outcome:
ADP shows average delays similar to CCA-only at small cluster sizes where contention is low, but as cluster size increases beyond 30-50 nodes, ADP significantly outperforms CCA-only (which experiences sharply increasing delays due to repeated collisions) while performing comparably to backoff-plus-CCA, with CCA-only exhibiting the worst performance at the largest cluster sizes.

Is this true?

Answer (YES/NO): NO